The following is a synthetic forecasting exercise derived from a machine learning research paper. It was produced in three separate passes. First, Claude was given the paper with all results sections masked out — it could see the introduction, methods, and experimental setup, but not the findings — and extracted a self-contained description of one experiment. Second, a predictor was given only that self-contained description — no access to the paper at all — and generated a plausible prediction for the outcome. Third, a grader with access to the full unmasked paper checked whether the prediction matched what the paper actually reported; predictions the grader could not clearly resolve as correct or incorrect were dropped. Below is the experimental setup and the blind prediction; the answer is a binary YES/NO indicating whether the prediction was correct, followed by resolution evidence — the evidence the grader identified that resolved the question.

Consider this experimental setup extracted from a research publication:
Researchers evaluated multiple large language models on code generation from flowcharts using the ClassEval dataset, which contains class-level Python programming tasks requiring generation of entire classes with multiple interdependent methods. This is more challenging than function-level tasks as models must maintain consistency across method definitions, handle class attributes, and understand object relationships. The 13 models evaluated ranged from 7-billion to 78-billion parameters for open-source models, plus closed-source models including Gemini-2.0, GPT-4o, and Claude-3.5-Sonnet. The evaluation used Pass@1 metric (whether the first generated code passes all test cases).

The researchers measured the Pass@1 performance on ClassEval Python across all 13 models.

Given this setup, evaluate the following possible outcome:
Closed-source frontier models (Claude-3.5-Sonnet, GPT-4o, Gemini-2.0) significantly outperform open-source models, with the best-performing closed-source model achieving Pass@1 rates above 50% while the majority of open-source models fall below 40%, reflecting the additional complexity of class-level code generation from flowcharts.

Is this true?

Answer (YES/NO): NO